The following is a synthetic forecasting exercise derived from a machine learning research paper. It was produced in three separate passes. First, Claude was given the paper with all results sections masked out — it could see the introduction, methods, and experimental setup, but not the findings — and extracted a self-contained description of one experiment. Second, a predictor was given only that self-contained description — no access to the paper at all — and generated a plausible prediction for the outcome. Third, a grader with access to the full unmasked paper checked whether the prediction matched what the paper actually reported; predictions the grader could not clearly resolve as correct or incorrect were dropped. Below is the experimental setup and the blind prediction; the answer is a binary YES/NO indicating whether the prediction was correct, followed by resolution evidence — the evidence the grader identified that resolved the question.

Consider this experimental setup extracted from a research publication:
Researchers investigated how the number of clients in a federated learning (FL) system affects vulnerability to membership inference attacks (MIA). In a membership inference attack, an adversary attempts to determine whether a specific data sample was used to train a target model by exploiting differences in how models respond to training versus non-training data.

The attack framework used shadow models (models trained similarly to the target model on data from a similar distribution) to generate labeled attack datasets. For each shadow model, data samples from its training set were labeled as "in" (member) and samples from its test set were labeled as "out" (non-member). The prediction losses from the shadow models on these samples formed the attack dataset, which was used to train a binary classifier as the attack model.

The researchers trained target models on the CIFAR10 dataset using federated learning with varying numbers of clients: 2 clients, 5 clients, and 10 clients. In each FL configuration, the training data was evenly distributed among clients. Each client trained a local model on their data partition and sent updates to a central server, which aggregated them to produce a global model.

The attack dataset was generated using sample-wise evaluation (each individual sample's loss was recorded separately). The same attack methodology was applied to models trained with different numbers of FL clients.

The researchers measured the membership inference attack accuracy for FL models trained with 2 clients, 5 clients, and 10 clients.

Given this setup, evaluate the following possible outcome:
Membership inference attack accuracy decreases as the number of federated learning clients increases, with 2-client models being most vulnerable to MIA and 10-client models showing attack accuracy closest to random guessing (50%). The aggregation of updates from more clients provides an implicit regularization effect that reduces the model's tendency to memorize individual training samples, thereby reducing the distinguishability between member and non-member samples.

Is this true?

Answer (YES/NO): NO